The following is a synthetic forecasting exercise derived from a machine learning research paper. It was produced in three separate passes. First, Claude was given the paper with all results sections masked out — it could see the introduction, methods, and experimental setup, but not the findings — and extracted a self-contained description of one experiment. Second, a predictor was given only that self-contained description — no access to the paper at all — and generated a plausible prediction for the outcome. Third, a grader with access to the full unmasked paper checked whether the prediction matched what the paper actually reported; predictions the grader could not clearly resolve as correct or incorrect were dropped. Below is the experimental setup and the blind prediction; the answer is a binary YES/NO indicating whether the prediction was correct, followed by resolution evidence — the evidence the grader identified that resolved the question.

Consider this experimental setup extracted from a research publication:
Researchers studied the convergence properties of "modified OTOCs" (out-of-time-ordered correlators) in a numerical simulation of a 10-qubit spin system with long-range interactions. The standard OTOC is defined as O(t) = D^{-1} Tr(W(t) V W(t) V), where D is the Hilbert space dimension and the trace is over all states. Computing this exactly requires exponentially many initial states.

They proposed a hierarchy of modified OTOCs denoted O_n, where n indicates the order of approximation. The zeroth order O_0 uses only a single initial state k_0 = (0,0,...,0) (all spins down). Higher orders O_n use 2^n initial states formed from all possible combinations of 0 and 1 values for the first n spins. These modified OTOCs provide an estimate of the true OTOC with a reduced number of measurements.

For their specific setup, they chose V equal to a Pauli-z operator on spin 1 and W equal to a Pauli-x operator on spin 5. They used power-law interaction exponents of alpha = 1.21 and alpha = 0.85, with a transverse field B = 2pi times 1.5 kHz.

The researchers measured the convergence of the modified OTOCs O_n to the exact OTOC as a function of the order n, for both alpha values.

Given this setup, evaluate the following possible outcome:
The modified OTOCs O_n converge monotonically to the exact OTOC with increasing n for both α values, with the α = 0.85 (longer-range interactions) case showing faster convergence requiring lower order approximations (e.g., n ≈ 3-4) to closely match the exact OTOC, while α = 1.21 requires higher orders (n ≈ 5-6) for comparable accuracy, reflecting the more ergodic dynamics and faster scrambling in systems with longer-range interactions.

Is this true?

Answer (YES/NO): NO